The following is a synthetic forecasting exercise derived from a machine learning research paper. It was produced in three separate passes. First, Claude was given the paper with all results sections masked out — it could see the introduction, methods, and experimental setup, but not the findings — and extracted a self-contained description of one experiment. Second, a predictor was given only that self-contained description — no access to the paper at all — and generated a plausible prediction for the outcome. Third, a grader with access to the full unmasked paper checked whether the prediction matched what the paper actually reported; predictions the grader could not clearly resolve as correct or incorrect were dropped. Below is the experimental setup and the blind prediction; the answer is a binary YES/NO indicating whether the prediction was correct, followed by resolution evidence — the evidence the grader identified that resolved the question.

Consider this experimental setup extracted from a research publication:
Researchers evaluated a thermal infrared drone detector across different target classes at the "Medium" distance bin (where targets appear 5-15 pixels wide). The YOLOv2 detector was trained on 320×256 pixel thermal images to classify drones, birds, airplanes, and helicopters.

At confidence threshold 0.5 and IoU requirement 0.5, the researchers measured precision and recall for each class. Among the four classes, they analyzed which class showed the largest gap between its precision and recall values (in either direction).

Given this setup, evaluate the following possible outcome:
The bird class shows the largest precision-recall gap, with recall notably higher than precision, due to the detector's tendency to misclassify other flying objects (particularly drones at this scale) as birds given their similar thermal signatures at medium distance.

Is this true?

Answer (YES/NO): YES